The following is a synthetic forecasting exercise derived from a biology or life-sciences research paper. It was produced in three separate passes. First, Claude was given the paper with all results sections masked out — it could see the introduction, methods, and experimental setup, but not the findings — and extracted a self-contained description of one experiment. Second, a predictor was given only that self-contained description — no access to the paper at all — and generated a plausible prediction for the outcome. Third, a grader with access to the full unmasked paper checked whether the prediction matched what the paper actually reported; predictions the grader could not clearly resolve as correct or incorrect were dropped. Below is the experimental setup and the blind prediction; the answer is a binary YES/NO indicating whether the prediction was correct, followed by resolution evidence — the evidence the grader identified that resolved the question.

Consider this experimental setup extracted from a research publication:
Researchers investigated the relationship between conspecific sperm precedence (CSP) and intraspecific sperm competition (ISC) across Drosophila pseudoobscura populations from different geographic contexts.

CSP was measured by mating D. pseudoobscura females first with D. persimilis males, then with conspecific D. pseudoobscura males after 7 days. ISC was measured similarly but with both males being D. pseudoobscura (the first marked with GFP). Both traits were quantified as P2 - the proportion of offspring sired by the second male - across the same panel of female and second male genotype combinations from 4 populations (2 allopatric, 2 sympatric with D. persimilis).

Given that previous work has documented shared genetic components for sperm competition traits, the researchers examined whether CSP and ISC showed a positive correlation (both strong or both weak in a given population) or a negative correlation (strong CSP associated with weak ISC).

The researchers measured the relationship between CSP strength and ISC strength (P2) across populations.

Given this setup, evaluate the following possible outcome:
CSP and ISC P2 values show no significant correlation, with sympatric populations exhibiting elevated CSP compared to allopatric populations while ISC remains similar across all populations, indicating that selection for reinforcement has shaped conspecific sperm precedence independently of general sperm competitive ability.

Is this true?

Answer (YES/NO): NO